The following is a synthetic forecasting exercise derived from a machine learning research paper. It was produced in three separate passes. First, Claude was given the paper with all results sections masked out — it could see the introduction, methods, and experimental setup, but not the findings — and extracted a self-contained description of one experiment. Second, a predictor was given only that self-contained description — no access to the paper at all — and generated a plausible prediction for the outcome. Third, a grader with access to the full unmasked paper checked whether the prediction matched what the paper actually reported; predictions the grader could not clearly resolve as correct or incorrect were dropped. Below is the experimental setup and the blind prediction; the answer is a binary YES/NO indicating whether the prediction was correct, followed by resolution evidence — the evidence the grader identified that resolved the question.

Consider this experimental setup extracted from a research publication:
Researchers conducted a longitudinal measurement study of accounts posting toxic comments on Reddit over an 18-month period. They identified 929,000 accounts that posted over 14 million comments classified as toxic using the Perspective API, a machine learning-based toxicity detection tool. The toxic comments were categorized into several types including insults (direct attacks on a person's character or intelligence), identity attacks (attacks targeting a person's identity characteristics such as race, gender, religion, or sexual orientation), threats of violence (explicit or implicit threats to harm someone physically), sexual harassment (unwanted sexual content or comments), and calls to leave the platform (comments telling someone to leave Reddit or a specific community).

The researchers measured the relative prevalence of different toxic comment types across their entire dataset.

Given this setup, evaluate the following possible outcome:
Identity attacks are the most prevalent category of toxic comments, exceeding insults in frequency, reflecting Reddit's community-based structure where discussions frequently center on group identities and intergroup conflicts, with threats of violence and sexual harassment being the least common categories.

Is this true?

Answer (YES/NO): NO